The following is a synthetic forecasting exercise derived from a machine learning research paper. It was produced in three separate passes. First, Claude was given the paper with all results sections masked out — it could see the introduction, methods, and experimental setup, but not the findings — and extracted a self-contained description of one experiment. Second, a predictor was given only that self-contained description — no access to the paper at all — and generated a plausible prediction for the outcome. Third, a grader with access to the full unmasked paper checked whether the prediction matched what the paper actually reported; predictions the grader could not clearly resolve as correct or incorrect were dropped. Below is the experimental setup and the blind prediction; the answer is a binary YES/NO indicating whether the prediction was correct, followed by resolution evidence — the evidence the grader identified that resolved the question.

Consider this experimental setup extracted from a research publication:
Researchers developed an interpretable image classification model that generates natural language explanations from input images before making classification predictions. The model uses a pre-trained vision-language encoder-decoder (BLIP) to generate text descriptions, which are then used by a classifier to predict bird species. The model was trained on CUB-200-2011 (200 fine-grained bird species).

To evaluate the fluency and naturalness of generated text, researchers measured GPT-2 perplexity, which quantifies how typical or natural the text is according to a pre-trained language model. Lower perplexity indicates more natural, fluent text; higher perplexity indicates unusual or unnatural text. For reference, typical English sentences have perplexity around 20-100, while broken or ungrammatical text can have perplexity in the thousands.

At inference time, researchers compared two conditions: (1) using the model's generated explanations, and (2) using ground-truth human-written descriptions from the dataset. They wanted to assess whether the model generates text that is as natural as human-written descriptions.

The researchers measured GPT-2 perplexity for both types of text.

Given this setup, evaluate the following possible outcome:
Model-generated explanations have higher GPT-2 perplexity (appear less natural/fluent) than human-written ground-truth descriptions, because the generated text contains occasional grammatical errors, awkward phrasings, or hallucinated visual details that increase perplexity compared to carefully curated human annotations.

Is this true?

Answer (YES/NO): YES